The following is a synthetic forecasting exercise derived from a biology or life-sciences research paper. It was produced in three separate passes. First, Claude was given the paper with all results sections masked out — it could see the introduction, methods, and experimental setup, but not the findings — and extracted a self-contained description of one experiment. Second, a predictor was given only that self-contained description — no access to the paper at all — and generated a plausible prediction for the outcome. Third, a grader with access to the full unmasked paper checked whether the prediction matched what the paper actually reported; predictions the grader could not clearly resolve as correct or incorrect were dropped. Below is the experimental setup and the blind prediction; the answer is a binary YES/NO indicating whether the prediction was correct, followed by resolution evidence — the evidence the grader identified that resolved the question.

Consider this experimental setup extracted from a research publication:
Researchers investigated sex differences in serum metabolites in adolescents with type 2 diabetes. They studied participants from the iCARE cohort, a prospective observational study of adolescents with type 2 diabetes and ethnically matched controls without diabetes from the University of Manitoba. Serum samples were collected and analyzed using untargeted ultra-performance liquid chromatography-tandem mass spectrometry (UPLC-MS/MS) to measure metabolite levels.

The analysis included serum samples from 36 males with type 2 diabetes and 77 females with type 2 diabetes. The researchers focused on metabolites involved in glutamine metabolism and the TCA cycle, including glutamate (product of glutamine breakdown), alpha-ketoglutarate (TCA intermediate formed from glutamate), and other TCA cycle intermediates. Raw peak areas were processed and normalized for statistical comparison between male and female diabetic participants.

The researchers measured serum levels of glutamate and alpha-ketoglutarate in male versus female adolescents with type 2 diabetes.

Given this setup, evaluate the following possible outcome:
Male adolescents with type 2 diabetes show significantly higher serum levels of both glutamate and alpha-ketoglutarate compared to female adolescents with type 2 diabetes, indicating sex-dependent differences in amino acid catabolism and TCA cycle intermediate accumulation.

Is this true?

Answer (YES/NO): NO